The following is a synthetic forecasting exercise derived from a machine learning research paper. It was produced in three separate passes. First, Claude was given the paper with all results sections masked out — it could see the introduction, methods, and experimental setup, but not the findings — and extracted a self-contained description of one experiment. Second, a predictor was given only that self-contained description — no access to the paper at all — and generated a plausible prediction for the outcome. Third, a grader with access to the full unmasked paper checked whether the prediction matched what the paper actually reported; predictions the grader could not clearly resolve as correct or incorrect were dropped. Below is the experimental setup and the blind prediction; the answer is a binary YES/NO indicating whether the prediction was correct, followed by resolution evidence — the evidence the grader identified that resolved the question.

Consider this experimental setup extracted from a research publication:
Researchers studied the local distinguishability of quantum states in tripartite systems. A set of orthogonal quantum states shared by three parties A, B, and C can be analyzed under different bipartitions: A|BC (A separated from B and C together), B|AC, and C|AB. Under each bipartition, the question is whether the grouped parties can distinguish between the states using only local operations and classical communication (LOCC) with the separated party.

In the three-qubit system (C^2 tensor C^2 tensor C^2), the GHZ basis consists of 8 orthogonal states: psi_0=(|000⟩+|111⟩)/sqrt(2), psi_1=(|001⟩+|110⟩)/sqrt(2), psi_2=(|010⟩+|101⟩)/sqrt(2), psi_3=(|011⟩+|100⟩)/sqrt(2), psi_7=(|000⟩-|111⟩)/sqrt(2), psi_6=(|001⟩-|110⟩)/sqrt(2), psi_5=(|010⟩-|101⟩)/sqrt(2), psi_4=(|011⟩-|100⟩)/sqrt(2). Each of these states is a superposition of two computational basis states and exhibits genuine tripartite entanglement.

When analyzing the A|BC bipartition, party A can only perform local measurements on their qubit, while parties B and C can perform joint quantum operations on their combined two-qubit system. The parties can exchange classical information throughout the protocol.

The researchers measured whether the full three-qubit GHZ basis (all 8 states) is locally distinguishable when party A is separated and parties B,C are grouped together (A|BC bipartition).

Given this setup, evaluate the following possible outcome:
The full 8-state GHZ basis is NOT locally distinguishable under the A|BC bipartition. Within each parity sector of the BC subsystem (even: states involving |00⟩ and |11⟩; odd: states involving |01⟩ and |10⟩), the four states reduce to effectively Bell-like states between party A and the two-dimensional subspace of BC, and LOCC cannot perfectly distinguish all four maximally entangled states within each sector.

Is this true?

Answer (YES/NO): YES